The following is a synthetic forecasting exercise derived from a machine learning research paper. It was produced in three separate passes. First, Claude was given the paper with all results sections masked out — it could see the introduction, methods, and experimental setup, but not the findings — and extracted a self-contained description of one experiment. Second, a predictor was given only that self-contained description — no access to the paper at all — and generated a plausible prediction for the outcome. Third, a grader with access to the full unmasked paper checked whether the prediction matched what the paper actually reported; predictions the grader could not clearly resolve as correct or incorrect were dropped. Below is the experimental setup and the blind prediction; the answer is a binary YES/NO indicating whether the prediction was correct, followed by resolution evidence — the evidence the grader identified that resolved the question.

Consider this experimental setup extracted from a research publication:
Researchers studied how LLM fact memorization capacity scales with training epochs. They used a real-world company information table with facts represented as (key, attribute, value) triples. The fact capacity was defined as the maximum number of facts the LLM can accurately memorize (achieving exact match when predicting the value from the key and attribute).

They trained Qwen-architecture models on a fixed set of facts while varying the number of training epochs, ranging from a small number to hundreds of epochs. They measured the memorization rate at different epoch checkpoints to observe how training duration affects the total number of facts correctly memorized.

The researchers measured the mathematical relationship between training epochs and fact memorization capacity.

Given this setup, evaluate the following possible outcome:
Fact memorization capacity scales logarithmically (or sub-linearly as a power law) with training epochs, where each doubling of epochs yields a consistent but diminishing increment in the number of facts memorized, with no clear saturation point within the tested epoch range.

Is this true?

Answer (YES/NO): NO